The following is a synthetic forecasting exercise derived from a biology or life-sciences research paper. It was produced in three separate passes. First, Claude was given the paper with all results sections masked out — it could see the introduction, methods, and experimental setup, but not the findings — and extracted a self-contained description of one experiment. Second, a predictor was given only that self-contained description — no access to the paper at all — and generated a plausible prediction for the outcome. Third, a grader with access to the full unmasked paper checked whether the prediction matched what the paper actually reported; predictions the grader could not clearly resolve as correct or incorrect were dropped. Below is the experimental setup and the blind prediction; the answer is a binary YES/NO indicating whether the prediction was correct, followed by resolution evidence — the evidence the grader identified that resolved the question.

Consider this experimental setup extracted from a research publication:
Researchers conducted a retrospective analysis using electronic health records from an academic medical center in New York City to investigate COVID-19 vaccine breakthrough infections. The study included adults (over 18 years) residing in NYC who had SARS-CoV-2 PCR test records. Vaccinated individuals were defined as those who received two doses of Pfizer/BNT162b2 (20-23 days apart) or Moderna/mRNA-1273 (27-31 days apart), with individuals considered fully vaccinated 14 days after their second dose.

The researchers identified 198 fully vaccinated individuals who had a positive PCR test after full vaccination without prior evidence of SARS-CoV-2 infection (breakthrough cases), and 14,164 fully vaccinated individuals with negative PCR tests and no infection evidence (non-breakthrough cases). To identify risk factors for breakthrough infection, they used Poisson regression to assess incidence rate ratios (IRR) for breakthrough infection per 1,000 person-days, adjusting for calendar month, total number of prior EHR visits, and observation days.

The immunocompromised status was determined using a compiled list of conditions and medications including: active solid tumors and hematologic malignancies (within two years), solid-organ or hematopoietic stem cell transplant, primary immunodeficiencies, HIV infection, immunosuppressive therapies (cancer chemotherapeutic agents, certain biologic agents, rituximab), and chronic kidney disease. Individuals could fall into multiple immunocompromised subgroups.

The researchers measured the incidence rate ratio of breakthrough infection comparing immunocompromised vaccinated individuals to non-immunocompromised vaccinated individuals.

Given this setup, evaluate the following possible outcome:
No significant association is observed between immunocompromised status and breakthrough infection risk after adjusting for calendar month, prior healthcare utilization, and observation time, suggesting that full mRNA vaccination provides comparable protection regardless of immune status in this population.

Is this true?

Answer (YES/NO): NO